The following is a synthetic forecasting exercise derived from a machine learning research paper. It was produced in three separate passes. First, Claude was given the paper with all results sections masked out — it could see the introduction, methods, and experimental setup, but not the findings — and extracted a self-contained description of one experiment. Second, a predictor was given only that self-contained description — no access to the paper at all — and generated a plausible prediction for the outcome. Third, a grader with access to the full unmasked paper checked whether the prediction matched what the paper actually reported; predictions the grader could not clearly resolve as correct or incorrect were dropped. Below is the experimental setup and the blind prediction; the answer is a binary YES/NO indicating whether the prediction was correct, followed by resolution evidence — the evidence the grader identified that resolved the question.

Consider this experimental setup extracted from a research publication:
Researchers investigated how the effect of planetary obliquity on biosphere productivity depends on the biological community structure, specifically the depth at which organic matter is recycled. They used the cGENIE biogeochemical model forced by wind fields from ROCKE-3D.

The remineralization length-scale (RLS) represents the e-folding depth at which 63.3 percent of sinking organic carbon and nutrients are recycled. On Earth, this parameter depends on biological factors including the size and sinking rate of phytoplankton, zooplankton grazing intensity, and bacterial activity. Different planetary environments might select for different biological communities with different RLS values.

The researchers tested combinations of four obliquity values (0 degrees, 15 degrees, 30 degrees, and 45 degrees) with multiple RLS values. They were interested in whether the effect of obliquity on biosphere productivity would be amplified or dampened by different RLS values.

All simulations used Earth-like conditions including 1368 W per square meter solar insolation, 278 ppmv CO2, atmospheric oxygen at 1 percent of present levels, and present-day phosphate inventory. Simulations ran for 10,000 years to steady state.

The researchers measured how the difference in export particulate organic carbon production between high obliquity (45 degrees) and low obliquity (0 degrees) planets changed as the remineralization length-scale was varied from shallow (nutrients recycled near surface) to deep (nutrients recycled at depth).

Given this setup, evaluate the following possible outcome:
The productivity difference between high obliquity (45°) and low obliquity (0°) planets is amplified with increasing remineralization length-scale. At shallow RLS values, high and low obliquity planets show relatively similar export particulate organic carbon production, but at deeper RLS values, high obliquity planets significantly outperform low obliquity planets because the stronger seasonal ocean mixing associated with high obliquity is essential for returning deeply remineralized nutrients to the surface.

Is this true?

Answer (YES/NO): NO